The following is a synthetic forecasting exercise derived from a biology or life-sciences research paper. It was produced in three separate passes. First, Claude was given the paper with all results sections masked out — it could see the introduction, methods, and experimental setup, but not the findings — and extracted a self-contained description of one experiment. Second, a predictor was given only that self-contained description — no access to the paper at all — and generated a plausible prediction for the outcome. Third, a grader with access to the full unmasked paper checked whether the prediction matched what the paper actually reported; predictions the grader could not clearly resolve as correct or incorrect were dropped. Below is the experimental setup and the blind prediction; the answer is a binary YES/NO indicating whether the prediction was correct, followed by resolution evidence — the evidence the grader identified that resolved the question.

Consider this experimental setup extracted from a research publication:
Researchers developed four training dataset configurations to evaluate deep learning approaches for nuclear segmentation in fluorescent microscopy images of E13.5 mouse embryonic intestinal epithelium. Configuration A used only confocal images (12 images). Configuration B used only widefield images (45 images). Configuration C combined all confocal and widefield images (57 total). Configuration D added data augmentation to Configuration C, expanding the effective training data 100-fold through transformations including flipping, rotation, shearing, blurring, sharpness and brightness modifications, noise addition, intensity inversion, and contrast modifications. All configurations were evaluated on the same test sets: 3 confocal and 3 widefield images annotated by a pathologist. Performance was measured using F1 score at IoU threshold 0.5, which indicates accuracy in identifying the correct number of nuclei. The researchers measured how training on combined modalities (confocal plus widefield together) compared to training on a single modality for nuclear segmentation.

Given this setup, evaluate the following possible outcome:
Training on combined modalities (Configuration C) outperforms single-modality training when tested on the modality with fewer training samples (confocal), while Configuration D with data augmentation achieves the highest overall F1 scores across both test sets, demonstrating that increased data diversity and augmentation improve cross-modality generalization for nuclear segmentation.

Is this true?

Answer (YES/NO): NO